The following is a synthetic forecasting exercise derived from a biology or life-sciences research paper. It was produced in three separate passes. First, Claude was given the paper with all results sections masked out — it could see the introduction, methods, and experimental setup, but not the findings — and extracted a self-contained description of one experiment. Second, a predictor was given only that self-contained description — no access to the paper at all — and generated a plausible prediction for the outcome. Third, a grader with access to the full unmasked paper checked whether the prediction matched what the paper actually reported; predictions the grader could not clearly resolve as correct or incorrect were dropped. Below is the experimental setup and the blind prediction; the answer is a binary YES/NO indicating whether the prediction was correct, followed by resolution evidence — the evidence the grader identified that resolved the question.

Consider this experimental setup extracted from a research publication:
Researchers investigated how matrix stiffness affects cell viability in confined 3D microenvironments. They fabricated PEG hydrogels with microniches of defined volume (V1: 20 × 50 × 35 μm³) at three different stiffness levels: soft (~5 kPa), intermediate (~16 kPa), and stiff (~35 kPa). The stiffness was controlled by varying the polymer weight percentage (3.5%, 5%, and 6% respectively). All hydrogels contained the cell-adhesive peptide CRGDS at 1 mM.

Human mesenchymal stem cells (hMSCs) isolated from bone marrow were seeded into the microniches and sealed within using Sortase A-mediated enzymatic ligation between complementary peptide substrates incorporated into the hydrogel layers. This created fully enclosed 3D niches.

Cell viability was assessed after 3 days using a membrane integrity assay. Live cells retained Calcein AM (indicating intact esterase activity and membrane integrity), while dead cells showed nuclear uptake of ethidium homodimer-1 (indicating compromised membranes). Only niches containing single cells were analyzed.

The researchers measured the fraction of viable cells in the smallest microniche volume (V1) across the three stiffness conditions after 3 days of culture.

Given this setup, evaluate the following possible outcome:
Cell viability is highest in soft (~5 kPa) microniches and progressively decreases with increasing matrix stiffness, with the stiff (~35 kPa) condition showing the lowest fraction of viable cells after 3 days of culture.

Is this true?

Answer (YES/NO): NO